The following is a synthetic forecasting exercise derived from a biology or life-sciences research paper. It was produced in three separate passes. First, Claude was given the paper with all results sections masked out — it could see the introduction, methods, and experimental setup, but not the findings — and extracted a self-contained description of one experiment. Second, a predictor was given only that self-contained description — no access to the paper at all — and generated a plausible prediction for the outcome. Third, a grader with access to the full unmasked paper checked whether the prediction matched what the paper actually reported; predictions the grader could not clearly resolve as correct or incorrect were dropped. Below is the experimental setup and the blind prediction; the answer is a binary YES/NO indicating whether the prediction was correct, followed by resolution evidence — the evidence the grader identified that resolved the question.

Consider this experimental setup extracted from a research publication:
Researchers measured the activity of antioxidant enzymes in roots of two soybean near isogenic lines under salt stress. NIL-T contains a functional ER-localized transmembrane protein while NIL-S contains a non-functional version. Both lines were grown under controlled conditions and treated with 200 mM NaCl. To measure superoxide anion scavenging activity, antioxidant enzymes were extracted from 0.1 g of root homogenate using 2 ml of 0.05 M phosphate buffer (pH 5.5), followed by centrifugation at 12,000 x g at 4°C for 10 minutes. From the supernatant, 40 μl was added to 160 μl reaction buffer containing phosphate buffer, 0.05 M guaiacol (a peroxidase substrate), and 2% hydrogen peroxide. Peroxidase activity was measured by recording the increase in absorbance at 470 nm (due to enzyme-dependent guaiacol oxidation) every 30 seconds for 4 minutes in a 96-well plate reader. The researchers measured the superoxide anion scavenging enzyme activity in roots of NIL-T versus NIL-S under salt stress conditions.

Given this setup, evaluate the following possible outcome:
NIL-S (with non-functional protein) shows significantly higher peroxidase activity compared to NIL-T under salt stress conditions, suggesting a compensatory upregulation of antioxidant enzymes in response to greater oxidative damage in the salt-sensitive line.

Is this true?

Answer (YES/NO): NO